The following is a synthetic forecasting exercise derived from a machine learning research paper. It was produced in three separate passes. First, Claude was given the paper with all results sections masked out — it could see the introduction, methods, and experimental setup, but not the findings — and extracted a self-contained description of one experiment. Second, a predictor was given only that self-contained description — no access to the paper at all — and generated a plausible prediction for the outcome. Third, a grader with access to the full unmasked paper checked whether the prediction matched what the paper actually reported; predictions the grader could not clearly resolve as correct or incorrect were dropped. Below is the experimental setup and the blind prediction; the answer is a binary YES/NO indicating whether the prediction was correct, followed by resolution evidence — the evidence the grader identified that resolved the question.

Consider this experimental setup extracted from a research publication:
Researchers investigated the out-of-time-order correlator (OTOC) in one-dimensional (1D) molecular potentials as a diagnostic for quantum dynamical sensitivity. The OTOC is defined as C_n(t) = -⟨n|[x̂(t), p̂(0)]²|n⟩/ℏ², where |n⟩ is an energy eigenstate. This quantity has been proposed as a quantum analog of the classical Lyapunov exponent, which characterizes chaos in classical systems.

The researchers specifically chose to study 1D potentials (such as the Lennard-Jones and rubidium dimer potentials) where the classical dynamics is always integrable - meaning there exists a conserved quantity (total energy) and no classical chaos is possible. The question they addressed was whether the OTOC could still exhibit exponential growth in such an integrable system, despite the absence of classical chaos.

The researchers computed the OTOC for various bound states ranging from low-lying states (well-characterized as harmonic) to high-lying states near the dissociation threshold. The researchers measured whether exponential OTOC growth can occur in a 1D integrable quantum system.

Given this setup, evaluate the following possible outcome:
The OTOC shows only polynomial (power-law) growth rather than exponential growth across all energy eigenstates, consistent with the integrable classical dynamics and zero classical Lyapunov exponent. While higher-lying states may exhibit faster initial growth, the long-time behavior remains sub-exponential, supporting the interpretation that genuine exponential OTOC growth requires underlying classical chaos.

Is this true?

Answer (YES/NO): NO